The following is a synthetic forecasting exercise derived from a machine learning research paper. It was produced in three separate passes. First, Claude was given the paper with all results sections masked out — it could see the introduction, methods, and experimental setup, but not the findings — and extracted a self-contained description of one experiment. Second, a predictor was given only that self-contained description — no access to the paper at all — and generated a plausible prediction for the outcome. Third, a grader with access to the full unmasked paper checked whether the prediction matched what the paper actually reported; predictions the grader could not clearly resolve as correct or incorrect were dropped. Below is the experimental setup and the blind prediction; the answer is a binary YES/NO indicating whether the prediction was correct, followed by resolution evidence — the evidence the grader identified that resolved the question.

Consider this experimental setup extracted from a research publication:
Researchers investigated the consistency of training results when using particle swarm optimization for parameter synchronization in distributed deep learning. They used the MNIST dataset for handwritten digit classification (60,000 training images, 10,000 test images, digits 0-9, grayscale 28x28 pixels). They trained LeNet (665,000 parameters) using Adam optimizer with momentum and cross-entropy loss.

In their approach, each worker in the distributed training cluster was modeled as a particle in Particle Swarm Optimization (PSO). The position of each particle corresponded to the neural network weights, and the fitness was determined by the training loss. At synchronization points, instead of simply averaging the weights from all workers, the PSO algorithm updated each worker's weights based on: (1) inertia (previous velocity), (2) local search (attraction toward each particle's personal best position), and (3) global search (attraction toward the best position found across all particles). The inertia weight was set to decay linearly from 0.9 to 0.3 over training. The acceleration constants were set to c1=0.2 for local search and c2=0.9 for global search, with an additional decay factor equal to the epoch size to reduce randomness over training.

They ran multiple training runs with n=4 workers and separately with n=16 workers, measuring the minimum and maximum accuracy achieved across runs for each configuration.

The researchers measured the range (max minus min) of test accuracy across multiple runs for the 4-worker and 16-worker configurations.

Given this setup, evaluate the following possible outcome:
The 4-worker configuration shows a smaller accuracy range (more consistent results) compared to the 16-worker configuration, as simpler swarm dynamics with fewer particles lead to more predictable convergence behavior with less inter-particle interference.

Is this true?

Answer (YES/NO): YES